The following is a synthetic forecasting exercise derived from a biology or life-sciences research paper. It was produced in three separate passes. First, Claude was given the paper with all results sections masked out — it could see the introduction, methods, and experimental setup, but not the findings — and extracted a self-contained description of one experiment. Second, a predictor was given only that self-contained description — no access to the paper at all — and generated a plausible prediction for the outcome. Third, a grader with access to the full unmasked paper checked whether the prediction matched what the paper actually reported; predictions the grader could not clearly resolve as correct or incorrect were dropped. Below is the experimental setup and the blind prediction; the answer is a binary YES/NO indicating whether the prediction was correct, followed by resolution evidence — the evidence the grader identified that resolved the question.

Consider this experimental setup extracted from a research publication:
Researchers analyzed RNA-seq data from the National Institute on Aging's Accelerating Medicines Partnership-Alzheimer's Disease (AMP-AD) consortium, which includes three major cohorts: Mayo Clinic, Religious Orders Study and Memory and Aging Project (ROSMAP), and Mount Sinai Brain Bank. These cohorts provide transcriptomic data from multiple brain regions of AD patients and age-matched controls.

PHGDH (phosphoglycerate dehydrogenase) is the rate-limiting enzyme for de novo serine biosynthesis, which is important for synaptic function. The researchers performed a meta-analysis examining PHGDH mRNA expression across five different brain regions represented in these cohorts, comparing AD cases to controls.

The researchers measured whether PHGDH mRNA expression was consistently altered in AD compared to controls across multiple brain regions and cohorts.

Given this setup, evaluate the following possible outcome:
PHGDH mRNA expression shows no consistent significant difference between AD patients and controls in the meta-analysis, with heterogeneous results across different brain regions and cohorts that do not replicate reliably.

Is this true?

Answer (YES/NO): NO